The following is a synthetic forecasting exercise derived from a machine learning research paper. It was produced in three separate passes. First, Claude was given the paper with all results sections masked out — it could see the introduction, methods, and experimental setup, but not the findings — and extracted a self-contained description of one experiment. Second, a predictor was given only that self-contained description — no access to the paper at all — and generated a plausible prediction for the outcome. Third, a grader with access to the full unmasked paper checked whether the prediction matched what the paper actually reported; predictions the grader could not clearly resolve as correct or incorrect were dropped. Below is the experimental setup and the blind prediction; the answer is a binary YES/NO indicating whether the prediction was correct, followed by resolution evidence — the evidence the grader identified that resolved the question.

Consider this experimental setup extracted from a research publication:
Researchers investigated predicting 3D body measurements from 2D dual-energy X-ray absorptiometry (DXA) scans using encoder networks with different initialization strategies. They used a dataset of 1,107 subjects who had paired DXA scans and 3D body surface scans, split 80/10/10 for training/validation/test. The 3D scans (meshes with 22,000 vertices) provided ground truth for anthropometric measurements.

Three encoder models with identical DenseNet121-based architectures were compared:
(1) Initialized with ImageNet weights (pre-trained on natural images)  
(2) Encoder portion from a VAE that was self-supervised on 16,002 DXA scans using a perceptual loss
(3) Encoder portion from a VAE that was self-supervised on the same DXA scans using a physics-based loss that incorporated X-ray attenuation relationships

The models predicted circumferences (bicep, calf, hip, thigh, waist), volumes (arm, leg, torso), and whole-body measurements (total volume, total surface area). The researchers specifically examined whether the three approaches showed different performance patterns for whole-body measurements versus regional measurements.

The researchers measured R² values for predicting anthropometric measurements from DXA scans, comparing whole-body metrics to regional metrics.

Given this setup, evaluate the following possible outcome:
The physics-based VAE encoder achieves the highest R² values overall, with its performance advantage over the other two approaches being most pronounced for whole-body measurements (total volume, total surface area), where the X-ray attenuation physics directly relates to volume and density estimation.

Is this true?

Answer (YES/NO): NO